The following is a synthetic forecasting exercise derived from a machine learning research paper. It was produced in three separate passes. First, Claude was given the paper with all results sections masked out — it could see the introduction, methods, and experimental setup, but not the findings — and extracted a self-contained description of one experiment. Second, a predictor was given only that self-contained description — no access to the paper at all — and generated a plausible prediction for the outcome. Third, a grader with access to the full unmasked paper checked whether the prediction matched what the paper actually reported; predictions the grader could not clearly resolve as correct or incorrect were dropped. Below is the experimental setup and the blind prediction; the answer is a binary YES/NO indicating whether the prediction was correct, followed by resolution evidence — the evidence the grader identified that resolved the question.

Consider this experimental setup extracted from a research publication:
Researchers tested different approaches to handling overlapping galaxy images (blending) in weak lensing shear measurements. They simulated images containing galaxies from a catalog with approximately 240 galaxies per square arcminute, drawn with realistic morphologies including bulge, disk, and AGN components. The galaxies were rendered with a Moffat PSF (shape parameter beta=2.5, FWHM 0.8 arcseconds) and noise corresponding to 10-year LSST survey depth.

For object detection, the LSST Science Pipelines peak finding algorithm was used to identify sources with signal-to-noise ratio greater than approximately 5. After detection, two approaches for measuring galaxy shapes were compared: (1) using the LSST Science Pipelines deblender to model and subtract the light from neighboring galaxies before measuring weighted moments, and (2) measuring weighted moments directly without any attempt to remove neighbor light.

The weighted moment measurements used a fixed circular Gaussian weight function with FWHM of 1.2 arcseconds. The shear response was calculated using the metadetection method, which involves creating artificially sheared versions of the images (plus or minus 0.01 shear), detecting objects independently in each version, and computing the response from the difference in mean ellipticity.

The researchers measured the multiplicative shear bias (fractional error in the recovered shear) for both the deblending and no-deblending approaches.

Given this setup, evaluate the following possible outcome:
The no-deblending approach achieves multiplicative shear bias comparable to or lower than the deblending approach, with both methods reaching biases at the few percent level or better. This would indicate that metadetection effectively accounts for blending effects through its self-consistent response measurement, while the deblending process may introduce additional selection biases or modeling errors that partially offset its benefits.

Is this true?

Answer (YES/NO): NO